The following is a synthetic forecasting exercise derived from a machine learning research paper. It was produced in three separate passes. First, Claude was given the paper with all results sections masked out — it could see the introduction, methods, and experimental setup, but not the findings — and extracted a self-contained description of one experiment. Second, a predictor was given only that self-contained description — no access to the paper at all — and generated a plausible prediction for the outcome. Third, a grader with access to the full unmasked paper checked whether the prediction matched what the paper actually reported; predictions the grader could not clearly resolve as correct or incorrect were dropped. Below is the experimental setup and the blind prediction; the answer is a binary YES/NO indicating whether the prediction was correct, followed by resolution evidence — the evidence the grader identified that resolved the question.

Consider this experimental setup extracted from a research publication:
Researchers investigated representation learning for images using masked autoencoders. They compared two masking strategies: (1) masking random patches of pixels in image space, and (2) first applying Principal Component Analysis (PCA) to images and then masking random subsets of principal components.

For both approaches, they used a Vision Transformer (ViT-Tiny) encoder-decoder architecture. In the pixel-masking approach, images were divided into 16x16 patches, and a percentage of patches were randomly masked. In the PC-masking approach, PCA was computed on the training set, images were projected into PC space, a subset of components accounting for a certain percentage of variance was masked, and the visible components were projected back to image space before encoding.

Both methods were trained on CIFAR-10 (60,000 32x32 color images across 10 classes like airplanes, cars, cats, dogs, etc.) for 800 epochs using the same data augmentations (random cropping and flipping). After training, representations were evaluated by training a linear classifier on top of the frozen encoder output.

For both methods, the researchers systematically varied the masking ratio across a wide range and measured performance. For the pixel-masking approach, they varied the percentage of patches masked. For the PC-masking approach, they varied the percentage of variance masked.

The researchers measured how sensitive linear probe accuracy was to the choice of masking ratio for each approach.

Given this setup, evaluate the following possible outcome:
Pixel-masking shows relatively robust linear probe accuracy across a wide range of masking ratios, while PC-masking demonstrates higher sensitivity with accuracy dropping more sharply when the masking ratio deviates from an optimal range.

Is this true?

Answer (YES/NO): NO